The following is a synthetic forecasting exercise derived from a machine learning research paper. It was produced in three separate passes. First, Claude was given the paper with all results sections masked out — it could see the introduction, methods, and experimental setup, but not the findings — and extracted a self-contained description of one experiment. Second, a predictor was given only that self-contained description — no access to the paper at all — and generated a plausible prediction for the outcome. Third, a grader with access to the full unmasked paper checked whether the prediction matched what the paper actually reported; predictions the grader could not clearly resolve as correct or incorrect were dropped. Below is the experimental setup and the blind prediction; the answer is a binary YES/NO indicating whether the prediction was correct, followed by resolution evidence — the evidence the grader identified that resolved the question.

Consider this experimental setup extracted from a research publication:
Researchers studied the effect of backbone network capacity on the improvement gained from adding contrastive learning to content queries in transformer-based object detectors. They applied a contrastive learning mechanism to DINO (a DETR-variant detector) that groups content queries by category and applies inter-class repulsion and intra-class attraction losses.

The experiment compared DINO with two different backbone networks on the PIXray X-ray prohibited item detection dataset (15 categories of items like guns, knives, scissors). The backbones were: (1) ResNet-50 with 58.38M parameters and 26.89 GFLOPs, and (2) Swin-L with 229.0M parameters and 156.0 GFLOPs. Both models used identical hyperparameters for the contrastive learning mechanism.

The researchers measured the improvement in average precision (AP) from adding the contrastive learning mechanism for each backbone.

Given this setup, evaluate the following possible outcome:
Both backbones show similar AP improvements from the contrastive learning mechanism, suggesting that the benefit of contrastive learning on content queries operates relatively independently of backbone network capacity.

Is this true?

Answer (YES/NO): NO